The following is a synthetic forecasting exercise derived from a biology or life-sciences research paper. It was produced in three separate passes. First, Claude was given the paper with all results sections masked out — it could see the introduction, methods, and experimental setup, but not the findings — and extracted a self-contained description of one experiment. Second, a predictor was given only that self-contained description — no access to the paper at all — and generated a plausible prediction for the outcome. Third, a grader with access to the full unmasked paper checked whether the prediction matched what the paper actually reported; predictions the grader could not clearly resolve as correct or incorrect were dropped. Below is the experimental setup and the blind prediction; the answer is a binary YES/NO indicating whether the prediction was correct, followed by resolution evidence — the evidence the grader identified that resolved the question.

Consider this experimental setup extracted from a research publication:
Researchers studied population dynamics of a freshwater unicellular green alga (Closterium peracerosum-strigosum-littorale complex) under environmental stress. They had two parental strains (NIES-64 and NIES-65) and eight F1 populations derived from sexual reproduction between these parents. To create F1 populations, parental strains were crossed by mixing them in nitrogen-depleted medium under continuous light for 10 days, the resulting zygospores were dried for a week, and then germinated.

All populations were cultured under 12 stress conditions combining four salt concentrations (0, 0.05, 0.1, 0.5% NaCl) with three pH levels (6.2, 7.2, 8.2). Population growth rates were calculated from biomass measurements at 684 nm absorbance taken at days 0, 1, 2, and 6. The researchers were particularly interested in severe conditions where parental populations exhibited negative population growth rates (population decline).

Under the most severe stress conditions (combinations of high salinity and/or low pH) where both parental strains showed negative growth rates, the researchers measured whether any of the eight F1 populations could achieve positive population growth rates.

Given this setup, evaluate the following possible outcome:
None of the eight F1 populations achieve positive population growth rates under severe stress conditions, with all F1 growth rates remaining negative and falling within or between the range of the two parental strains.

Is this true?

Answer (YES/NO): NO